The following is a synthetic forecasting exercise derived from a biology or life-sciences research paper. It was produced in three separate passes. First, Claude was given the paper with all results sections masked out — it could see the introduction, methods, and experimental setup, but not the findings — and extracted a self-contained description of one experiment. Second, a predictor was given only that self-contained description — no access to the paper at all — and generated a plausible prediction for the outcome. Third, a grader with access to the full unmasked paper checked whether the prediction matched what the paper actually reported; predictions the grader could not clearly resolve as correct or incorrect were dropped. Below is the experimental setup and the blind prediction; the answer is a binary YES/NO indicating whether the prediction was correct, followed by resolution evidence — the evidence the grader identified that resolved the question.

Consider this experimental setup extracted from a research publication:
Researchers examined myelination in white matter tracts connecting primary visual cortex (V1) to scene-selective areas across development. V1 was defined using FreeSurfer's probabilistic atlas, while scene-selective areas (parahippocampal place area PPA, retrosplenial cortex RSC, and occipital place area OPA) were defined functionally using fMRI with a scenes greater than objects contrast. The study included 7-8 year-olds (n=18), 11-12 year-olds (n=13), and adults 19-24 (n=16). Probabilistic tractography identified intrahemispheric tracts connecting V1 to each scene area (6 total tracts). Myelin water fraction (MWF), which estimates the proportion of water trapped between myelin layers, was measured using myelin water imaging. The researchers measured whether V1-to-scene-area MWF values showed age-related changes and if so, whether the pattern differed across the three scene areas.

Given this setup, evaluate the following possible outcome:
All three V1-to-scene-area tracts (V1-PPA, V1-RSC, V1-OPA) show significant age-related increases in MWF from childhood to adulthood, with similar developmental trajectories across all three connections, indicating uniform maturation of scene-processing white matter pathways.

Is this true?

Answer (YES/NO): NO